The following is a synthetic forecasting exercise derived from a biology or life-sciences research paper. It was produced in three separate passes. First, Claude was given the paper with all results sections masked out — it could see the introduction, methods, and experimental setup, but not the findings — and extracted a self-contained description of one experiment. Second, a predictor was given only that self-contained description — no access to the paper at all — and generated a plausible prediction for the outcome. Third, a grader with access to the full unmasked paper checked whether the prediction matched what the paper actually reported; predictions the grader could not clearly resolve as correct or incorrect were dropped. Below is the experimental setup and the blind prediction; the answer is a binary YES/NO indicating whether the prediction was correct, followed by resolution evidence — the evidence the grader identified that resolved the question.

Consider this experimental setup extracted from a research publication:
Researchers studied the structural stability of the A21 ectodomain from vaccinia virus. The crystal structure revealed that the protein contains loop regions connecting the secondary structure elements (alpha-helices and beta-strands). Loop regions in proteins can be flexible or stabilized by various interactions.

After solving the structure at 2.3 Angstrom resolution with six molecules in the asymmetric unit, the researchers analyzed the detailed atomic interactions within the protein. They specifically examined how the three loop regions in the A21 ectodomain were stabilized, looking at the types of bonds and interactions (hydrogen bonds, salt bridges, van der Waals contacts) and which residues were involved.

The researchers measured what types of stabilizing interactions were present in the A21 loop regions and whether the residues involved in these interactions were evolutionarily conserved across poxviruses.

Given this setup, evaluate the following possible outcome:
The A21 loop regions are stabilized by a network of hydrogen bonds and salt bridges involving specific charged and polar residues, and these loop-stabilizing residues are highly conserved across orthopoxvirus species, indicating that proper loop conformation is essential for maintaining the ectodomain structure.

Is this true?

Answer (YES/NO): NO